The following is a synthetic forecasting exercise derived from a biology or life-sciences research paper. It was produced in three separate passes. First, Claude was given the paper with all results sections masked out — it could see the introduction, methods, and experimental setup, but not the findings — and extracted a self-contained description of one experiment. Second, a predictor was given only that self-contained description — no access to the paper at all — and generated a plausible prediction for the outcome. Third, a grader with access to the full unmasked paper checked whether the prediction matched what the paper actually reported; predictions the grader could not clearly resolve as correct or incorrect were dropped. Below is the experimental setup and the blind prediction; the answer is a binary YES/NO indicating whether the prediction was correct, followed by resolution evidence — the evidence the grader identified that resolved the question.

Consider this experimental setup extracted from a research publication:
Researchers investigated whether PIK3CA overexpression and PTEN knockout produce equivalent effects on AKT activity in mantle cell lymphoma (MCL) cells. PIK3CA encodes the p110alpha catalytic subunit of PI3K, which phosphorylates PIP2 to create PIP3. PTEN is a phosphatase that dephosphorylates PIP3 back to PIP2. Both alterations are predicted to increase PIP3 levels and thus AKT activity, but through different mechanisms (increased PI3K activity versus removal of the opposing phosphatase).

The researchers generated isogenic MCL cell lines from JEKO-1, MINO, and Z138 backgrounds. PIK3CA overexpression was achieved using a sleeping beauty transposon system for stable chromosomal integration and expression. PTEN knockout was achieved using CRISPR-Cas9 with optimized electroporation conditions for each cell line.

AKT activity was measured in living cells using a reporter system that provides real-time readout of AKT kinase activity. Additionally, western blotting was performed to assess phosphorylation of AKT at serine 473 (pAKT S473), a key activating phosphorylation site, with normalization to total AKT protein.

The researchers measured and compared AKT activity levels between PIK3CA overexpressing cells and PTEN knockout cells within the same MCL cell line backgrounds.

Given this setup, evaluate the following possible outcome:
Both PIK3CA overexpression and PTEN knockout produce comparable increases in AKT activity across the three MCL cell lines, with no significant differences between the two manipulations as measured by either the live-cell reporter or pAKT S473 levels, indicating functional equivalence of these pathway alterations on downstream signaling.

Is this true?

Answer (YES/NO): NO